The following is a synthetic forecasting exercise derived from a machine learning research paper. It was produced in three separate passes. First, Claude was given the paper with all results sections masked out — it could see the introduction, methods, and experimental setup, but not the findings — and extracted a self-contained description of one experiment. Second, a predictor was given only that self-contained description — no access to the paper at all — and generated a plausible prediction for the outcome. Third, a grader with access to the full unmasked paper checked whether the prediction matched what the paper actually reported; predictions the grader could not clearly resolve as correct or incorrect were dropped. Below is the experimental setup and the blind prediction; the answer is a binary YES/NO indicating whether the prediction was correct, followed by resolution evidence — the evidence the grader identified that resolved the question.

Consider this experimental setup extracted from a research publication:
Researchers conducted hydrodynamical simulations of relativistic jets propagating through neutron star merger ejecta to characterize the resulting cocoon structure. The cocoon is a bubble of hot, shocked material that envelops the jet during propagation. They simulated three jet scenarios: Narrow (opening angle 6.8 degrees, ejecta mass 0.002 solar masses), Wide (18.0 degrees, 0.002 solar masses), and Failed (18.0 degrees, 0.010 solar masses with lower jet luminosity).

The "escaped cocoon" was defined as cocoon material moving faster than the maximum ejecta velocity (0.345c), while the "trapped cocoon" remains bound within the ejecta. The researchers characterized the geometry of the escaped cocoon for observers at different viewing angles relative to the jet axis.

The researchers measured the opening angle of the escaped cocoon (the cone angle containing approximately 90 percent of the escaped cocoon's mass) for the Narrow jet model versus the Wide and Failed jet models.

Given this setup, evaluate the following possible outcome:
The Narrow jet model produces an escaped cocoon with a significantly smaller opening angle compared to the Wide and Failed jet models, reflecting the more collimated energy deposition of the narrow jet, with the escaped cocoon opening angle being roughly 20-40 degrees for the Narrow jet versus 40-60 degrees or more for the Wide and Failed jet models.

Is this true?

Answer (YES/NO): NO